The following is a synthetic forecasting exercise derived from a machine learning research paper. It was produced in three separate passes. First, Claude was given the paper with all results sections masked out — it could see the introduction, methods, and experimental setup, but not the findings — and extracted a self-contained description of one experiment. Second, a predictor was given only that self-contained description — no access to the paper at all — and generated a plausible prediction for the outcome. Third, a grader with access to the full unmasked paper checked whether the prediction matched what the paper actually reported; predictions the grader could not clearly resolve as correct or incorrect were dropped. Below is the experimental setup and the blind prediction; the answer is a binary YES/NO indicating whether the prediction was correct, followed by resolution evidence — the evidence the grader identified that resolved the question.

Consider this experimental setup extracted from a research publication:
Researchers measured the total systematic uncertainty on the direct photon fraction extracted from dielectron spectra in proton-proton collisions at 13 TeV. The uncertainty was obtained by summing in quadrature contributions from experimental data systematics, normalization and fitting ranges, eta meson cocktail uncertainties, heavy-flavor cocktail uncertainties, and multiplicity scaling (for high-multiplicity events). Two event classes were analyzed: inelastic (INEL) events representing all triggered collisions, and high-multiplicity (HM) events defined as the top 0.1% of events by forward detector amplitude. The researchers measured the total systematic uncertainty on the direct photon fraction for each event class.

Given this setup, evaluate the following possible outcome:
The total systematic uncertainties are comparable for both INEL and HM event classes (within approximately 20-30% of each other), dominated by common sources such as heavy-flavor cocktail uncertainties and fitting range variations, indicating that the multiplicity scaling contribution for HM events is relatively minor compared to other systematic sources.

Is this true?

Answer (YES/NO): NO